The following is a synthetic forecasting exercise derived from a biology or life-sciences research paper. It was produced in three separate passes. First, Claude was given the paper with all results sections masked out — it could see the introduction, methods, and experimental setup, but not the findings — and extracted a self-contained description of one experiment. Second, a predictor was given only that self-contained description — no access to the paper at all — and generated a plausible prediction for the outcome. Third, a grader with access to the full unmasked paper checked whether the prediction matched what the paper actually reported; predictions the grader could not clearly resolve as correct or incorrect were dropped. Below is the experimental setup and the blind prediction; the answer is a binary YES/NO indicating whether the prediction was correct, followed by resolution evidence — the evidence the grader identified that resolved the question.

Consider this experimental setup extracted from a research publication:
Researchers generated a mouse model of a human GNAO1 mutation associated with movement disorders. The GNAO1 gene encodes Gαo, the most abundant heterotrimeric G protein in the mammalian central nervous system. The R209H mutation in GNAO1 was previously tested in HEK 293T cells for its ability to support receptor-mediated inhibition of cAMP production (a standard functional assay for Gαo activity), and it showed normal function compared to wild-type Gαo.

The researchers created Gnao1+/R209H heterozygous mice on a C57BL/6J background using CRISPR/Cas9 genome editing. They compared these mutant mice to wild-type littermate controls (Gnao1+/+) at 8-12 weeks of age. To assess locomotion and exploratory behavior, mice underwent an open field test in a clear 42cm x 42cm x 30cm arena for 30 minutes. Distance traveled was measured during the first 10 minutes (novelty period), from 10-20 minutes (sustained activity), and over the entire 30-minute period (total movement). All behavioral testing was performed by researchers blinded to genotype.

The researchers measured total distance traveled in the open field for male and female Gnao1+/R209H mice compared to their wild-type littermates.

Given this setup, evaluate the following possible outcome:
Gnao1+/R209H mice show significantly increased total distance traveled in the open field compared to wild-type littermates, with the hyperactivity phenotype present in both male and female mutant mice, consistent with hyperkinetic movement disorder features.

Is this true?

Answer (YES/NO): YES